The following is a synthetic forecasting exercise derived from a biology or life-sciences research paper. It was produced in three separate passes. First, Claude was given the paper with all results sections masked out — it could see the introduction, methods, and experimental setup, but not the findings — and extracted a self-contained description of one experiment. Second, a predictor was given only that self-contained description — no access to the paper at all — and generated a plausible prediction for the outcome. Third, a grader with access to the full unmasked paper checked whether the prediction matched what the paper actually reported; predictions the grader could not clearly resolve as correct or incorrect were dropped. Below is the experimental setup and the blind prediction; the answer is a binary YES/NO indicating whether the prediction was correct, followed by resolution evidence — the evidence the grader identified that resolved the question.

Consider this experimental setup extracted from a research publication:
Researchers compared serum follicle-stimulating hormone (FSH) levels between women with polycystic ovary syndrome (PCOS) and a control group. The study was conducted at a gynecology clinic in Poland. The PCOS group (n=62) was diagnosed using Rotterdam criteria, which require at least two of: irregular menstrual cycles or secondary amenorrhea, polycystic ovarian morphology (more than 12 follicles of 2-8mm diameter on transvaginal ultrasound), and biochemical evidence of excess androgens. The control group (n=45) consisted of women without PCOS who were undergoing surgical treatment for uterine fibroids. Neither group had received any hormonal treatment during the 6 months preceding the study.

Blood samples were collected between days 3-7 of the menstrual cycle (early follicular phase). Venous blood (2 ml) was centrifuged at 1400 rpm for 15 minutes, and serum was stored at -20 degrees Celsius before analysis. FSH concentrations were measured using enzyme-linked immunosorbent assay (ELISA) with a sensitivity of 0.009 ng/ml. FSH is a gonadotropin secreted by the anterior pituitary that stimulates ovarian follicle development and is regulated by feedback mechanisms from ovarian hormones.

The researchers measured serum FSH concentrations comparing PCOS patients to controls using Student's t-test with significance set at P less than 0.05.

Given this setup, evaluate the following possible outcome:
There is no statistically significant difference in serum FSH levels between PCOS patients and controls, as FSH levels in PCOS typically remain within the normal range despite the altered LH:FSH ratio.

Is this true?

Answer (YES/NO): NO